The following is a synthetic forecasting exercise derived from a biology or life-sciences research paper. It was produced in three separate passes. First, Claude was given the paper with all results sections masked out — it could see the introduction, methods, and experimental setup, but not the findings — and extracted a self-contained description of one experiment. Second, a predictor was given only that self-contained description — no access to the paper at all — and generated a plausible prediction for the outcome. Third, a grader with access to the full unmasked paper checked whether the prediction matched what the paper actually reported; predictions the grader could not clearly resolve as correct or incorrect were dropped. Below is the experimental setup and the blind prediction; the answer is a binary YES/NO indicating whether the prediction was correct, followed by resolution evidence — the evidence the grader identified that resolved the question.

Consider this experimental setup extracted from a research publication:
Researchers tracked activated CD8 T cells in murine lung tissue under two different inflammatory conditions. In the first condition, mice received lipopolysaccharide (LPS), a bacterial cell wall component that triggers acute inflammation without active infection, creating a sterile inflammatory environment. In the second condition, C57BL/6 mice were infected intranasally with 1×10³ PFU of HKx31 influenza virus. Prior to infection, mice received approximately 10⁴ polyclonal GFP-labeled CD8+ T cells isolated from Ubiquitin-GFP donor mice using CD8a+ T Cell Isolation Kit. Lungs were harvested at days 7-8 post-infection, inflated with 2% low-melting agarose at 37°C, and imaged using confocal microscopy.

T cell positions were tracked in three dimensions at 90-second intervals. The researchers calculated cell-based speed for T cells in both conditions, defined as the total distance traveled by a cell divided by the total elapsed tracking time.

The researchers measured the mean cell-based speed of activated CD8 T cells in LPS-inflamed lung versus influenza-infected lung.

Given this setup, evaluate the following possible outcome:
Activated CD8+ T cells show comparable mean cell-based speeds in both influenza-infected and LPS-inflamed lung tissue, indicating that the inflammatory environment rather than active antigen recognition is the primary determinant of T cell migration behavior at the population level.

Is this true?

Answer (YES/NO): NO